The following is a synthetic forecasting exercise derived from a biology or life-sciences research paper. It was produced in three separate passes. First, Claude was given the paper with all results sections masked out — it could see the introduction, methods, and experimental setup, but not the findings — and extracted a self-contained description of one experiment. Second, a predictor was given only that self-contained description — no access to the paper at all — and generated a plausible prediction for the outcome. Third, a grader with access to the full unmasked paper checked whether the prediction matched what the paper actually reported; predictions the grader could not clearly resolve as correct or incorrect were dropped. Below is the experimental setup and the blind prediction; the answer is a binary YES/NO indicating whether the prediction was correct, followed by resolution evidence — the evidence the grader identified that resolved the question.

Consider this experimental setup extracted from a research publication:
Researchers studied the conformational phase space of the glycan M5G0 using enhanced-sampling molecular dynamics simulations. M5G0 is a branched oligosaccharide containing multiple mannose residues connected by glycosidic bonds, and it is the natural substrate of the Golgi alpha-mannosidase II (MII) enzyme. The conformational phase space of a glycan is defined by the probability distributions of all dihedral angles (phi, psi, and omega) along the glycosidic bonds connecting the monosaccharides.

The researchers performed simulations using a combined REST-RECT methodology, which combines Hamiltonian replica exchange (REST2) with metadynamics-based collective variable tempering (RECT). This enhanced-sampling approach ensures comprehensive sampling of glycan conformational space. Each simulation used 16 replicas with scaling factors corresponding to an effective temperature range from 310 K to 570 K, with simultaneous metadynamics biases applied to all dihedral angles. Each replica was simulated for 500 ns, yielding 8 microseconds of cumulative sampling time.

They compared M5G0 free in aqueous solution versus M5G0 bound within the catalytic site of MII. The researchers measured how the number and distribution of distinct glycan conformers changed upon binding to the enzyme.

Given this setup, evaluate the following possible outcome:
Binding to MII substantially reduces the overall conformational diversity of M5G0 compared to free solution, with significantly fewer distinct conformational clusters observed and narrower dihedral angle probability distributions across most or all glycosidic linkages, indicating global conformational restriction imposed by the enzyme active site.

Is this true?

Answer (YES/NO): YES